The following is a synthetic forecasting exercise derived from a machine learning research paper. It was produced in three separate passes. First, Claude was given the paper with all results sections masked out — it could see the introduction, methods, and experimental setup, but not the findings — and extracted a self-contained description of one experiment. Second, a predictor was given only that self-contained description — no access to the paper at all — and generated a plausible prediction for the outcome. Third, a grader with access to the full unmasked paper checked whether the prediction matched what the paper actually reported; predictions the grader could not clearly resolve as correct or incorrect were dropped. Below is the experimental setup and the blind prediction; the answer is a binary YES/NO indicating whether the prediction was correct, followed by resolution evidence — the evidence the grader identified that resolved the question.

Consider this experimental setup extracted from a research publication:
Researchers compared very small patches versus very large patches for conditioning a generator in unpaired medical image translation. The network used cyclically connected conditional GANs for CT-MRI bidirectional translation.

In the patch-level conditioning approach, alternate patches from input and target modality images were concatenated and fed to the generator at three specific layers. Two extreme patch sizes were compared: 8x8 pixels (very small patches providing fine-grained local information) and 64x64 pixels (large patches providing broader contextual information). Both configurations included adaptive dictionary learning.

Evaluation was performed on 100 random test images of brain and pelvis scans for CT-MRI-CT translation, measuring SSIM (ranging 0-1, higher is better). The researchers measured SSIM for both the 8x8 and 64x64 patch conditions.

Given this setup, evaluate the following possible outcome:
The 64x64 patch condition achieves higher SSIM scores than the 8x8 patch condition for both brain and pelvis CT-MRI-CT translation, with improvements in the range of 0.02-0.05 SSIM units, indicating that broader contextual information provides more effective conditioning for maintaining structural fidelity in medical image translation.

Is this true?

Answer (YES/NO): NO